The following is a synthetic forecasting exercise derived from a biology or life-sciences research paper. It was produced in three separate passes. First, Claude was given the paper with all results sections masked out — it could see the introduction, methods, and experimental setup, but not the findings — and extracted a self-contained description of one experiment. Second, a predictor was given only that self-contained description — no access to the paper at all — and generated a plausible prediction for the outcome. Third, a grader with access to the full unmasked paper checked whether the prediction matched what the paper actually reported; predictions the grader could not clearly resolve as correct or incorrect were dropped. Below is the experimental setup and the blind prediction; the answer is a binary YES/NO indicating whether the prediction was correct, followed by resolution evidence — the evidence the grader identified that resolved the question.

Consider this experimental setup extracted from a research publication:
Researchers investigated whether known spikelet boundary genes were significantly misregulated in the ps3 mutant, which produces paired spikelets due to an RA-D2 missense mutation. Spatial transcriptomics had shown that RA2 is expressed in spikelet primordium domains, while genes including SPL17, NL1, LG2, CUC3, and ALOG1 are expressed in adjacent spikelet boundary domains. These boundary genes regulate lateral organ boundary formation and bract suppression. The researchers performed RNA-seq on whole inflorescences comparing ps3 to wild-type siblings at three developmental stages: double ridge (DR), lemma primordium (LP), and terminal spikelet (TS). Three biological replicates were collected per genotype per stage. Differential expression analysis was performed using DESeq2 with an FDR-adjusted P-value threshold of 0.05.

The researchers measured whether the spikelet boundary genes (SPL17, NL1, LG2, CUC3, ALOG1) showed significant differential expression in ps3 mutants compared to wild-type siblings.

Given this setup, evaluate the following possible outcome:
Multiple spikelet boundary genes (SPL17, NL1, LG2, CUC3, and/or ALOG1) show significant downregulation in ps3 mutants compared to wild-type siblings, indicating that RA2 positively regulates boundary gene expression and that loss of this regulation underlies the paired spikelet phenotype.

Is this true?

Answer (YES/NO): NO